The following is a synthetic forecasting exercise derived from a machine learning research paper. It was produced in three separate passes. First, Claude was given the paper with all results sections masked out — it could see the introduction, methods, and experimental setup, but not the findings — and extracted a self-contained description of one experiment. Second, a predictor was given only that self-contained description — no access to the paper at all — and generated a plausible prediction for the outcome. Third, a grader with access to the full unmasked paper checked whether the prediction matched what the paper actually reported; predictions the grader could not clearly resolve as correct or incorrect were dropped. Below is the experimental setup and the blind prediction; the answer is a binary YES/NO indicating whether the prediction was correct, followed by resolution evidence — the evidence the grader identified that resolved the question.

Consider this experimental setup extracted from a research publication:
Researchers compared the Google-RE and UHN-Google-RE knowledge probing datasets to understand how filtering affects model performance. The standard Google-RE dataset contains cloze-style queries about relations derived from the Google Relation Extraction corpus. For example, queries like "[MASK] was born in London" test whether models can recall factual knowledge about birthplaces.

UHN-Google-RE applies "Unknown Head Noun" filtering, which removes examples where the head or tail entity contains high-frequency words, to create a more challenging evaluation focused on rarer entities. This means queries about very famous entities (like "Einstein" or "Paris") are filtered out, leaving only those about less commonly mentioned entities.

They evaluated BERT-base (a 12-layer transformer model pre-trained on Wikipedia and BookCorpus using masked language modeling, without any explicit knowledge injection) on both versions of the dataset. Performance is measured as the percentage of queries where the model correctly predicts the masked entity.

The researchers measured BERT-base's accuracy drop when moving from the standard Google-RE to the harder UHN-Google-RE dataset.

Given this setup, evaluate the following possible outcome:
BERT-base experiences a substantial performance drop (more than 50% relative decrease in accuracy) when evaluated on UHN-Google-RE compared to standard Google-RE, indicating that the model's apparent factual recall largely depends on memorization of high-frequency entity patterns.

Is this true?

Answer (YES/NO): NO